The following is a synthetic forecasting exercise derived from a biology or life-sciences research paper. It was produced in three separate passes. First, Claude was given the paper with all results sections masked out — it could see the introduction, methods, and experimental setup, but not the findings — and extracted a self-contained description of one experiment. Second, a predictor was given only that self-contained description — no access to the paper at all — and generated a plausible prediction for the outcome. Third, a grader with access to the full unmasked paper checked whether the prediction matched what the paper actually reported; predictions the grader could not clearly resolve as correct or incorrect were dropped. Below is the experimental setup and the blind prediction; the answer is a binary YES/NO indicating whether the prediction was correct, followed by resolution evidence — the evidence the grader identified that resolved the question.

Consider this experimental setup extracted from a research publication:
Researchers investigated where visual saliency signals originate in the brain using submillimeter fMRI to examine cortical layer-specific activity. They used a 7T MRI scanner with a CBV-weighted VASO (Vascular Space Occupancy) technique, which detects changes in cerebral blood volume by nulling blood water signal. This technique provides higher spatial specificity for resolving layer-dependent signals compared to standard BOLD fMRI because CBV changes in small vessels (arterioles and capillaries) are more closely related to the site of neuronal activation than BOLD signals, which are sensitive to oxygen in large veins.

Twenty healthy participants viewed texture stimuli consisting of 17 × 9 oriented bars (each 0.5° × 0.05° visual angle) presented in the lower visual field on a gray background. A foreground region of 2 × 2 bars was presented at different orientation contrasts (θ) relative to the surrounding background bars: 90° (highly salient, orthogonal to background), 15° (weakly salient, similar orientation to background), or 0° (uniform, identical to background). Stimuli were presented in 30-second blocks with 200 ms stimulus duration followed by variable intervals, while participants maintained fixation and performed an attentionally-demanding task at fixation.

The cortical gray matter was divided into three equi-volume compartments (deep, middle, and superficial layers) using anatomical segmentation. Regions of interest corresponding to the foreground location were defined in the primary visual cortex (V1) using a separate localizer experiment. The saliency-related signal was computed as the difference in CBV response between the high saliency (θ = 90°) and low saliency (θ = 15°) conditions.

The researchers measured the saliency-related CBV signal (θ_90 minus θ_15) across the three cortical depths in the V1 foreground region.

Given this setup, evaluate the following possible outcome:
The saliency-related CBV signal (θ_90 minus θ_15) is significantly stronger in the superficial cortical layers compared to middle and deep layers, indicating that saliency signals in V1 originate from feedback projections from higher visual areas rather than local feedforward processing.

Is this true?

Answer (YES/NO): NO